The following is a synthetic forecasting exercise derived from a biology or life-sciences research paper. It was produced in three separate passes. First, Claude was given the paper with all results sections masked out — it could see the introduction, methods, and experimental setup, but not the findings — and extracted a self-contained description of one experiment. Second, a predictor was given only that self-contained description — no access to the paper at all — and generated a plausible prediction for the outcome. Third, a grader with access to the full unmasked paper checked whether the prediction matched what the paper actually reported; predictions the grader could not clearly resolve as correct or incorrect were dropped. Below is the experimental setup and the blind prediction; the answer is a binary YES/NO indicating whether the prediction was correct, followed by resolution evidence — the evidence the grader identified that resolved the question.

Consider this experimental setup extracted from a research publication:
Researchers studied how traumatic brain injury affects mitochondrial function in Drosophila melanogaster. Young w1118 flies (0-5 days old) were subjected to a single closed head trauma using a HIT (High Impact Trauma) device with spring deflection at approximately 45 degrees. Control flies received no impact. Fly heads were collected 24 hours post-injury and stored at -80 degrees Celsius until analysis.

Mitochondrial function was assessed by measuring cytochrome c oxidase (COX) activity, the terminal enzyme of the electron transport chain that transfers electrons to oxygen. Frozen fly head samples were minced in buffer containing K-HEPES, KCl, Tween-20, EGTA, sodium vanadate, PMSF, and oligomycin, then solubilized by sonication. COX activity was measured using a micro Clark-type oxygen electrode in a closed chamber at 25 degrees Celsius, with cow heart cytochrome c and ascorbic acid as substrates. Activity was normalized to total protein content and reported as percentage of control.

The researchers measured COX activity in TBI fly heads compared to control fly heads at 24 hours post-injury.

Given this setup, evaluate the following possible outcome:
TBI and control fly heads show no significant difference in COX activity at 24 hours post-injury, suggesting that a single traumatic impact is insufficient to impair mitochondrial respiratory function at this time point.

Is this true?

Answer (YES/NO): NO